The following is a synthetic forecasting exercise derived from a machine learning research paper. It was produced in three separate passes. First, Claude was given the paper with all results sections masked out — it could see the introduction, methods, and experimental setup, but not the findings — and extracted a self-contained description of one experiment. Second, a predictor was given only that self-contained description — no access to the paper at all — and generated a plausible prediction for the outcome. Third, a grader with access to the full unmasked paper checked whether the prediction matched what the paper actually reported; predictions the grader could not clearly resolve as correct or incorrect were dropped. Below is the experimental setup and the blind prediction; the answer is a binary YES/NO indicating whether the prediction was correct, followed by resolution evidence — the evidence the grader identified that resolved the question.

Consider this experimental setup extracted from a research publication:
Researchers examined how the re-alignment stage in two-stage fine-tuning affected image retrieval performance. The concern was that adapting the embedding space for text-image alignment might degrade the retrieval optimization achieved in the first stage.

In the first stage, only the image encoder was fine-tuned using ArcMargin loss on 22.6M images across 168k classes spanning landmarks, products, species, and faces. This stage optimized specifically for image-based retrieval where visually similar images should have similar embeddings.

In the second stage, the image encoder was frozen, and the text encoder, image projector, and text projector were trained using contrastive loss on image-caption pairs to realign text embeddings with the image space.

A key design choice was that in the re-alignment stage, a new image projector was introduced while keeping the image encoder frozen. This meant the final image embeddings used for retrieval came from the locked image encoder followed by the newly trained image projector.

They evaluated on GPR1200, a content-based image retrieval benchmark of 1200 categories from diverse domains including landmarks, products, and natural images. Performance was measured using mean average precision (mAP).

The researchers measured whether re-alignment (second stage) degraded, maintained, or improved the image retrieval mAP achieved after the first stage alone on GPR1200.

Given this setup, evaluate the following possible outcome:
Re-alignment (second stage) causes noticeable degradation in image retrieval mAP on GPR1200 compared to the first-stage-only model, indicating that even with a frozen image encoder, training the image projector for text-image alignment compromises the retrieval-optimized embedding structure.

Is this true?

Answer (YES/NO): NO